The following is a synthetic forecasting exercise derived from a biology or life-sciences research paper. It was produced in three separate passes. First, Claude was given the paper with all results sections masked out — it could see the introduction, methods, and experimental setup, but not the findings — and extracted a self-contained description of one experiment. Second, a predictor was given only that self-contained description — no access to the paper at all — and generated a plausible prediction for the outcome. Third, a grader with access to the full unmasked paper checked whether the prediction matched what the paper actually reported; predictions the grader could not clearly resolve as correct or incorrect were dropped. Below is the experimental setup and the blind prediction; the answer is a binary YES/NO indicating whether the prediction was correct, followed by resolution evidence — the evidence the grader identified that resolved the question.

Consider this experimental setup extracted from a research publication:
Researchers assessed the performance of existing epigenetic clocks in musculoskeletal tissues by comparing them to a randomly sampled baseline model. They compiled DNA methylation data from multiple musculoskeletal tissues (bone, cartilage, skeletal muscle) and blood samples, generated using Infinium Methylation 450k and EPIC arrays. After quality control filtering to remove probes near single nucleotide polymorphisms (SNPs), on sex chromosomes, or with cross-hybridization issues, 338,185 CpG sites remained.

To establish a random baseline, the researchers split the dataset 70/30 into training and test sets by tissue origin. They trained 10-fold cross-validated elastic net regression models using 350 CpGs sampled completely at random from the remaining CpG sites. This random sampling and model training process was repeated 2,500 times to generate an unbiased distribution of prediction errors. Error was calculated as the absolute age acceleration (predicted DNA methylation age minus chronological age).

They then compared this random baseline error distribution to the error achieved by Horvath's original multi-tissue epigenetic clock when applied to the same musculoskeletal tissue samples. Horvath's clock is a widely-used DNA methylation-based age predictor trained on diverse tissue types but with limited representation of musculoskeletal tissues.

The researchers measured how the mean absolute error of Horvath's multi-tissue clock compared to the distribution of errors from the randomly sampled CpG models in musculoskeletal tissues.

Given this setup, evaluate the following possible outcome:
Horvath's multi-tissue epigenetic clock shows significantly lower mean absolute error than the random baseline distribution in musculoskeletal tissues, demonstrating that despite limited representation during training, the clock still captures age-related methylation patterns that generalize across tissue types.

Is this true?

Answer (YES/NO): NO